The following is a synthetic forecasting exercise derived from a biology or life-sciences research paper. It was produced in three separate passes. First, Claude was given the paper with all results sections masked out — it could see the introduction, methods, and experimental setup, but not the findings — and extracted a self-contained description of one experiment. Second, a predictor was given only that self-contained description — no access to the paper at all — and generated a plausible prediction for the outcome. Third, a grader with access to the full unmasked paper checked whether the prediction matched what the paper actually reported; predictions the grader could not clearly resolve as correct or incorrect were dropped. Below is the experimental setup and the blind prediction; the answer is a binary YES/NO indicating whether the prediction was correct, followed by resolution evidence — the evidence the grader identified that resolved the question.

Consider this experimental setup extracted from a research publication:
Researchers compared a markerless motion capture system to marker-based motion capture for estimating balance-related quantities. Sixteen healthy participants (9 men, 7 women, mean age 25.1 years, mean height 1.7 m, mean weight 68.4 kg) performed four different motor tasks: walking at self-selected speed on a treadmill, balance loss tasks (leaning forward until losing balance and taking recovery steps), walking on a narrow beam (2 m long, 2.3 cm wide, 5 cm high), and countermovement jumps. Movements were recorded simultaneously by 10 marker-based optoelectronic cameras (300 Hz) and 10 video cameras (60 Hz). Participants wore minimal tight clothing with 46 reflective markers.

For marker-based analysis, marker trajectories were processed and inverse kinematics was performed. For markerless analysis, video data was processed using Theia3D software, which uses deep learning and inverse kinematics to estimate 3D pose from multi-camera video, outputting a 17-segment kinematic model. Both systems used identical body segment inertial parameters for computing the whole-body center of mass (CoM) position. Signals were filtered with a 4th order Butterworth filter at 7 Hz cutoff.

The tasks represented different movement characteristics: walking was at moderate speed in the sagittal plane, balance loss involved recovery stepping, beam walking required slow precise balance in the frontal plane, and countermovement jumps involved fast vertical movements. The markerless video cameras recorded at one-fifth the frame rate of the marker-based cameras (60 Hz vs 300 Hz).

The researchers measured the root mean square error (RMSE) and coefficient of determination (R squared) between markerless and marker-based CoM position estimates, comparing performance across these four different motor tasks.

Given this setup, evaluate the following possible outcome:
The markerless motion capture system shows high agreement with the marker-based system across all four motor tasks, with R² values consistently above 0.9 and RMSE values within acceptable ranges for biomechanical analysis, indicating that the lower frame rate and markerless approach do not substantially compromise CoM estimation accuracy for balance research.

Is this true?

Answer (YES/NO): YES